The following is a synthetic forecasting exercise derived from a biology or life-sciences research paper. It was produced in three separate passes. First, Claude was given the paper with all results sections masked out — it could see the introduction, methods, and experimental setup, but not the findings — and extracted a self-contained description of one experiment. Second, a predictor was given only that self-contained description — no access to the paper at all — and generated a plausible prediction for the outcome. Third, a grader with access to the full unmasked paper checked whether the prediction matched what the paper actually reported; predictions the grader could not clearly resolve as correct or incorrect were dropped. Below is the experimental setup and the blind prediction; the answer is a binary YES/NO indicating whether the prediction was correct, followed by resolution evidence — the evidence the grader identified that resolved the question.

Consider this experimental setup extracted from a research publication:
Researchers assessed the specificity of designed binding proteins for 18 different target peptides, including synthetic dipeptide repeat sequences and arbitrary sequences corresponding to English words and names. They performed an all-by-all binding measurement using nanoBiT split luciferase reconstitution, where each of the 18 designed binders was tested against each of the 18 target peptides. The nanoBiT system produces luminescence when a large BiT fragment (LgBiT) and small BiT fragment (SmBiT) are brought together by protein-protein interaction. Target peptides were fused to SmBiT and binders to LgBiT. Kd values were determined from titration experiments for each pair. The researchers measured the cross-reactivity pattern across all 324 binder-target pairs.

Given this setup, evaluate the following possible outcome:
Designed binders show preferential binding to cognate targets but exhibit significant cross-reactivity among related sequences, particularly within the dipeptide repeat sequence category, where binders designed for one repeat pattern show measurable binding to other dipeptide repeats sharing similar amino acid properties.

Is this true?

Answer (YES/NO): YES